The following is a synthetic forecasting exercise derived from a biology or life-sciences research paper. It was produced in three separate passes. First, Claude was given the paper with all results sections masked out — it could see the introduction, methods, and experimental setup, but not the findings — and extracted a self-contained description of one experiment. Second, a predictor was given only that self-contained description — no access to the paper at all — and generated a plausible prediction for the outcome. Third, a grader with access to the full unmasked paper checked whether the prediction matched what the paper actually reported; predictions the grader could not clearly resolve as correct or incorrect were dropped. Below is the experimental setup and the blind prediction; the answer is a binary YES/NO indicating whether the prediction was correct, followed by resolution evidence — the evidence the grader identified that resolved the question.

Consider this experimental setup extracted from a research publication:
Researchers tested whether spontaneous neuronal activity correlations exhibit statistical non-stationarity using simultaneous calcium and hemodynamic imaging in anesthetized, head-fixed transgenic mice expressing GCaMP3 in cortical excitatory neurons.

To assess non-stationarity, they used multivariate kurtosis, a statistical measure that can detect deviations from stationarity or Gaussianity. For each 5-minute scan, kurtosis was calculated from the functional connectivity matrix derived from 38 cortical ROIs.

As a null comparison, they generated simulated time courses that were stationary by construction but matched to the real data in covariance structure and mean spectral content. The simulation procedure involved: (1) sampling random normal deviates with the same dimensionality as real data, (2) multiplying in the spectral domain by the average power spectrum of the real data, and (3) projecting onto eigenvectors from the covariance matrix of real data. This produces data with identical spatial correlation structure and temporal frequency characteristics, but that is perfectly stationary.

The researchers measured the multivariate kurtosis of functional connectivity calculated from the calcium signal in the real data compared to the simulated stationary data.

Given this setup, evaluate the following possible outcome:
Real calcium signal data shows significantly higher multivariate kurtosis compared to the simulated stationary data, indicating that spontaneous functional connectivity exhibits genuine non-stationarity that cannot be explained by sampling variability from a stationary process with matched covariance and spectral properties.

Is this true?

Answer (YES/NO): YES